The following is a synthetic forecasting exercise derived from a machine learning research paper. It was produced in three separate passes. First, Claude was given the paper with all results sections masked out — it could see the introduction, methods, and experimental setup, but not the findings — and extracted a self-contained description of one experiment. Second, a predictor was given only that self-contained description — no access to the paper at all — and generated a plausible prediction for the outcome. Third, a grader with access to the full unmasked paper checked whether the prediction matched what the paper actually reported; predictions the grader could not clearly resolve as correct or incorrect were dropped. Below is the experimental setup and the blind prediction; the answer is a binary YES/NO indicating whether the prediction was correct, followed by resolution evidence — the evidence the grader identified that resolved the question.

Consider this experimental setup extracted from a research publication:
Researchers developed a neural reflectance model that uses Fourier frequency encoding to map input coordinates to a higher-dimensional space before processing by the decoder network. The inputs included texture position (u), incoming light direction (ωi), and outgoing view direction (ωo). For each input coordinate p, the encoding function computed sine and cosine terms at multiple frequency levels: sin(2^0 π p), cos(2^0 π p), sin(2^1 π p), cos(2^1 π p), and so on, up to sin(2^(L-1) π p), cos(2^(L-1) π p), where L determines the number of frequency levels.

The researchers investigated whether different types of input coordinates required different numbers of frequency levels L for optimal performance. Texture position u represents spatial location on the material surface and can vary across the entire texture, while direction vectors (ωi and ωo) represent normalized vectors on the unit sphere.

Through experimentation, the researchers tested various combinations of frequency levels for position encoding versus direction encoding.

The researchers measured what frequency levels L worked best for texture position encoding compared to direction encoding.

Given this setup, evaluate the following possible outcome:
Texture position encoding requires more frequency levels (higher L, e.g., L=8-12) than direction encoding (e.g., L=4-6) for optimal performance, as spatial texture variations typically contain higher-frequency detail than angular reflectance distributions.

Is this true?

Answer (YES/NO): YES